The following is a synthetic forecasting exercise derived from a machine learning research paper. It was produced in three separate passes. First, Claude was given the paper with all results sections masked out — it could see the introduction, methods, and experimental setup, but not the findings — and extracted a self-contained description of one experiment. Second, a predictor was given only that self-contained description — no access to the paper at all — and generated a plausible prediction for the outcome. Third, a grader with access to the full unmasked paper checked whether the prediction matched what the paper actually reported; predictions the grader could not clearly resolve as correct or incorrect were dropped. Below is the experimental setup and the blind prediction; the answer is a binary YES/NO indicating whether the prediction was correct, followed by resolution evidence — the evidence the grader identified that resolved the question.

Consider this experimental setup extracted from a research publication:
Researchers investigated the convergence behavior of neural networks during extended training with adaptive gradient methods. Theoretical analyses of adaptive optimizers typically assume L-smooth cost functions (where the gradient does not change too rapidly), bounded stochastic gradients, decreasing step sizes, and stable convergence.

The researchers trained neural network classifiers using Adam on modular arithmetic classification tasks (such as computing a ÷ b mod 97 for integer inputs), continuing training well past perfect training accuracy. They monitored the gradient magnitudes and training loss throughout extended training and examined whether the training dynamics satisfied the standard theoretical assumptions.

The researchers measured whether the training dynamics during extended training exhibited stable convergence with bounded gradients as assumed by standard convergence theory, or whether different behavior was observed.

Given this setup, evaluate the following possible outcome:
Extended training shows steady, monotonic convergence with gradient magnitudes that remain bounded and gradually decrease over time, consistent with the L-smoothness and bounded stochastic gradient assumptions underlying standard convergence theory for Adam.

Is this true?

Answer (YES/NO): NO